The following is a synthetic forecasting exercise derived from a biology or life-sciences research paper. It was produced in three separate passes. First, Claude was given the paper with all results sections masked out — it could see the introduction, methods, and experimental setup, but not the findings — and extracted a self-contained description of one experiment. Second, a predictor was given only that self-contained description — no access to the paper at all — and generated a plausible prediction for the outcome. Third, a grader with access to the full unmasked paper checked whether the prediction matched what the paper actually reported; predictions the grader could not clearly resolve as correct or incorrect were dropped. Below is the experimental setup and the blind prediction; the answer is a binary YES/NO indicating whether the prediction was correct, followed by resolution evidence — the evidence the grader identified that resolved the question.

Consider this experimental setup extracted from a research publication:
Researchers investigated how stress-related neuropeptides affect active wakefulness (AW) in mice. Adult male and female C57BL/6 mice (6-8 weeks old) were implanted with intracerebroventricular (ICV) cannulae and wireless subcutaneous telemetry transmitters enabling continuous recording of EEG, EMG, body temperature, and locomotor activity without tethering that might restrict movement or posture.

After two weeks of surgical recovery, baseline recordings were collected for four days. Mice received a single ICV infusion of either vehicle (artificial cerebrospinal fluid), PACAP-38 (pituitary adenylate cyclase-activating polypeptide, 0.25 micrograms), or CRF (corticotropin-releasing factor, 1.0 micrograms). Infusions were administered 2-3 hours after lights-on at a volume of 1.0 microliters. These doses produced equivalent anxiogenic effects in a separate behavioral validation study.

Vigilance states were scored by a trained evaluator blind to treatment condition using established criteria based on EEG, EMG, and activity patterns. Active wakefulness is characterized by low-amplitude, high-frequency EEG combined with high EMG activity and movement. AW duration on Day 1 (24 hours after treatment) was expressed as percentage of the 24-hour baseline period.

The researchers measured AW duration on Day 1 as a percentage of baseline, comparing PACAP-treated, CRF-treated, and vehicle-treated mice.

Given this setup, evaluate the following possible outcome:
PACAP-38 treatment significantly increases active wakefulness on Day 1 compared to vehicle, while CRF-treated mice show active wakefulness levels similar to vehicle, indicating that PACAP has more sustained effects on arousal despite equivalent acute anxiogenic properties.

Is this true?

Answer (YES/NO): NO